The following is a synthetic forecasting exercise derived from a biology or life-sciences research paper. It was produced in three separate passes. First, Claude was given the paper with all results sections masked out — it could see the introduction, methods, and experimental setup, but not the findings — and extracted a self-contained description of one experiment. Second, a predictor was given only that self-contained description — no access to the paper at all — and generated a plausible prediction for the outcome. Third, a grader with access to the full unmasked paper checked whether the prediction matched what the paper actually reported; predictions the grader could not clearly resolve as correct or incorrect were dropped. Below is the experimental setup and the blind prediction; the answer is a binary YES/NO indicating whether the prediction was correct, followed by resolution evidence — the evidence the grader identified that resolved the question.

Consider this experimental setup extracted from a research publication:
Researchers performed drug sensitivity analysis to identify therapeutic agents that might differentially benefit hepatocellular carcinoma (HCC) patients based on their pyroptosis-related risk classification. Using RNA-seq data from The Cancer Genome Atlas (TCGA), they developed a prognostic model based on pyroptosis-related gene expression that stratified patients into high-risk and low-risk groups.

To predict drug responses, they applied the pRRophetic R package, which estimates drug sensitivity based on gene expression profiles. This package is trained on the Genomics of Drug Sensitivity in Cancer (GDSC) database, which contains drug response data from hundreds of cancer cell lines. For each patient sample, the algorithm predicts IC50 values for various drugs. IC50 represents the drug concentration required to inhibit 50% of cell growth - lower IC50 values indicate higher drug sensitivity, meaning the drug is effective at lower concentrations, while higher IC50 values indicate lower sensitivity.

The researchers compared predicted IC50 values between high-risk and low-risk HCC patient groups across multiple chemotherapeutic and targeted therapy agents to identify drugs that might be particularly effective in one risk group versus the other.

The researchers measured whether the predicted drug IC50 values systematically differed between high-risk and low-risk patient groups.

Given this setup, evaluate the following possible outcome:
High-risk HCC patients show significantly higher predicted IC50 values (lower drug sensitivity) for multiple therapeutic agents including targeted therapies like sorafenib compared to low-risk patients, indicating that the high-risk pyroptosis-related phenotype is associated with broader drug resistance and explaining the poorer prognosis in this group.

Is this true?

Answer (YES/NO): NO